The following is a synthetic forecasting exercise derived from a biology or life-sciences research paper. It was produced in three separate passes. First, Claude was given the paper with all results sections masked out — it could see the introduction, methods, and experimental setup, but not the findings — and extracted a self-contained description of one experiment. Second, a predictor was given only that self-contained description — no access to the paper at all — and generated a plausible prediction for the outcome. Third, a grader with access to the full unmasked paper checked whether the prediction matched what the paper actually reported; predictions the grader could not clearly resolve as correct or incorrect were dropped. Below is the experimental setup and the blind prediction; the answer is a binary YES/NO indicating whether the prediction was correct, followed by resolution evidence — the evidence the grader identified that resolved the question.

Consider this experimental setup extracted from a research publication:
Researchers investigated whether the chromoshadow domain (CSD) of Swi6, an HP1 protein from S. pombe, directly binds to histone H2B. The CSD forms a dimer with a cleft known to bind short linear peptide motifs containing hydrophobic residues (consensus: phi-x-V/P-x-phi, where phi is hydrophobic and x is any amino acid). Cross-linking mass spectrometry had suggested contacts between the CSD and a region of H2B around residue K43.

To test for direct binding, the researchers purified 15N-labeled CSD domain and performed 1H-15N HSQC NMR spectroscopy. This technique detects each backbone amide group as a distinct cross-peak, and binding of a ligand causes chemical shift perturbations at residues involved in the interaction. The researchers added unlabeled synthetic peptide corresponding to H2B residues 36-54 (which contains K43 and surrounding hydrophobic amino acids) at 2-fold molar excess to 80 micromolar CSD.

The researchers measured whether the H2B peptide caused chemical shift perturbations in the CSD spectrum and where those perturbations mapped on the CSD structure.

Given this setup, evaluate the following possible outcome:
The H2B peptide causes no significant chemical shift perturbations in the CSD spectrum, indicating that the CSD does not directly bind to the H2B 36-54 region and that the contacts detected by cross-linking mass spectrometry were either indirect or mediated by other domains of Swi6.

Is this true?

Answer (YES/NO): NO